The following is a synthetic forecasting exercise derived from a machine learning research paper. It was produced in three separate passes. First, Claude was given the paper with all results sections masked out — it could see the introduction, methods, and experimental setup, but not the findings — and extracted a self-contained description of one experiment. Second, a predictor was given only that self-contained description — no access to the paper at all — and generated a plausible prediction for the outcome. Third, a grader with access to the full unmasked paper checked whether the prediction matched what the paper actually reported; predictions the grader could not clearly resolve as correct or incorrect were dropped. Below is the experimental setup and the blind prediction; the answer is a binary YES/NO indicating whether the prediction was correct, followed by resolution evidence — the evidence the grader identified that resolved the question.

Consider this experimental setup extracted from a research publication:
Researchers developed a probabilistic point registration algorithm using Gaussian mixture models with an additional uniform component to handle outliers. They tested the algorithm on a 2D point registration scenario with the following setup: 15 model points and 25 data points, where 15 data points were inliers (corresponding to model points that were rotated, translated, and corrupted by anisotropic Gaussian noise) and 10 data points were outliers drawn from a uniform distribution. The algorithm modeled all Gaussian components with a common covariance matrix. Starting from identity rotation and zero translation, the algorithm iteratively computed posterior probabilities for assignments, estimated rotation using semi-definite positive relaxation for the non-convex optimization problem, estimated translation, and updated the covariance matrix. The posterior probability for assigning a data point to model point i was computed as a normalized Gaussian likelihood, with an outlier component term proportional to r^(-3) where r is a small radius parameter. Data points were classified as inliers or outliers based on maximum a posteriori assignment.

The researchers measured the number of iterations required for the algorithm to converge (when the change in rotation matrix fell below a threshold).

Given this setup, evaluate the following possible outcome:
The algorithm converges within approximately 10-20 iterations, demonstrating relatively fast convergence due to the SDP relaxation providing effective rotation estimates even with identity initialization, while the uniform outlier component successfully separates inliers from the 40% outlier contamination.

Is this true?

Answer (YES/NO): NO